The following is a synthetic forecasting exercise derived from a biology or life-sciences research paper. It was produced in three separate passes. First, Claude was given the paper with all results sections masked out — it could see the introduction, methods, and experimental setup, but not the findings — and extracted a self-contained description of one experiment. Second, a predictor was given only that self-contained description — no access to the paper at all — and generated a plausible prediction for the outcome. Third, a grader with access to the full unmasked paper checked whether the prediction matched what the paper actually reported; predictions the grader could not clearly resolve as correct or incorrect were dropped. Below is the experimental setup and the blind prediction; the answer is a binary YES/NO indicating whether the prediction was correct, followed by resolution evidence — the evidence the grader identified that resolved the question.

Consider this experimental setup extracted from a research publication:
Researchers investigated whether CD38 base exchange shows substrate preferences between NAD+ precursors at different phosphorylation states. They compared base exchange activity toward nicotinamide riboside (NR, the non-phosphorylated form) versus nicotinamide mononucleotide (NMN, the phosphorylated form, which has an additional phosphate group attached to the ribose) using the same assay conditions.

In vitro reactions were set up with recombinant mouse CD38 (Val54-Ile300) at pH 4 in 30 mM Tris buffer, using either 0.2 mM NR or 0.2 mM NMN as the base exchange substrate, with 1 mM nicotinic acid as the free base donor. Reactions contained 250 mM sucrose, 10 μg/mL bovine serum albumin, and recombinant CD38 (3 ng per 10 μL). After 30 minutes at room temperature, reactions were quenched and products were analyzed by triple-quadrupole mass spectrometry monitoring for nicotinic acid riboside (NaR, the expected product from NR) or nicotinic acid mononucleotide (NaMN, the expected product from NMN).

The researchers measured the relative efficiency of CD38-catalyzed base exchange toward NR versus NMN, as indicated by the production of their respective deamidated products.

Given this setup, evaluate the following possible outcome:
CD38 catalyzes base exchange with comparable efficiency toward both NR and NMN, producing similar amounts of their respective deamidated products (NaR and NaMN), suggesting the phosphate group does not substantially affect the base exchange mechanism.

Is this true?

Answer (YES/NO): NO